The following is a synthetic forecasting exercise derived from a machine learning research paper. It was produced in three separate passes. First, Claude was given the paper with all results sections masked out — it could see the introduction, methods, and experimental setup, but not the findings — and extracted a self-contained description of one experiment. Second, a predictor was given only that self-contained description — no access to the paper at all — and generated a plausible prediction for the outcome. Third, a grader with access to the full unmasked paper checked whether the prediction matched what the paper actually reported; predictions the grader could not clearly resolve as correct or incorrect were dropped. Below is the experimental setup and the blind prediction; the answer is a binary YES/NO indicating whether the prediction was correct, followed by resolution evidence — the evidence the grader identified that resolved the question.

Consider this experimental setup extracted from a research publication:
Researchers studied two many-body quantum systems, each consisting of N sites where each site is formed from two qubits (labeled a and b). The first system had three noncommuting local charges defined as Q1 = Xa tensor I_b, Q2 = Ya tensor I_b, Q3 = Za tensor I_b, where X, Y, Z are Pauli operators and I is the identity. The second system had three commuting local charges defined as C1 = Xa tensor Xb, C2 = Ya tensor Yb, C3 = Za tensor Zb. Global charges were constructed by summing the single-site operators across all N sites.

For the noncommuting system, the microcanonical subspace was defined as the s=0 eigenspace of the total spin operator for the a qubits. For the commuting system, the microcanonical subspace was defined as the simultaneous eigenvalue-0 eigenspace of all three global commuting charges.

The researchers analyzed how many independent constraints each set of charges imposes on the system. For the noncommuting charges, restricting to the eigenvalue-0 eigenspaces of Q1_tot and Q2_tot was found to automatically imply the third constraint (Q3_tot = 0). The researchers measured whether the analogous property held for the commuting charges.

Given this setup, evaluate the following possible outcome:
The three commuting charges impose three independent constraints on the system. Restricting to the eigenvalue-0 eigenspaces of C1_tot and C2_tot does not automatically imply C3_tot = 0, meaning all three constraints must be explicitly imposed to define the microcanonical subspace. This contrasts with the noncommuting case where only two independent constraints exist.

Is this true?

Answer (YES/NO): YES